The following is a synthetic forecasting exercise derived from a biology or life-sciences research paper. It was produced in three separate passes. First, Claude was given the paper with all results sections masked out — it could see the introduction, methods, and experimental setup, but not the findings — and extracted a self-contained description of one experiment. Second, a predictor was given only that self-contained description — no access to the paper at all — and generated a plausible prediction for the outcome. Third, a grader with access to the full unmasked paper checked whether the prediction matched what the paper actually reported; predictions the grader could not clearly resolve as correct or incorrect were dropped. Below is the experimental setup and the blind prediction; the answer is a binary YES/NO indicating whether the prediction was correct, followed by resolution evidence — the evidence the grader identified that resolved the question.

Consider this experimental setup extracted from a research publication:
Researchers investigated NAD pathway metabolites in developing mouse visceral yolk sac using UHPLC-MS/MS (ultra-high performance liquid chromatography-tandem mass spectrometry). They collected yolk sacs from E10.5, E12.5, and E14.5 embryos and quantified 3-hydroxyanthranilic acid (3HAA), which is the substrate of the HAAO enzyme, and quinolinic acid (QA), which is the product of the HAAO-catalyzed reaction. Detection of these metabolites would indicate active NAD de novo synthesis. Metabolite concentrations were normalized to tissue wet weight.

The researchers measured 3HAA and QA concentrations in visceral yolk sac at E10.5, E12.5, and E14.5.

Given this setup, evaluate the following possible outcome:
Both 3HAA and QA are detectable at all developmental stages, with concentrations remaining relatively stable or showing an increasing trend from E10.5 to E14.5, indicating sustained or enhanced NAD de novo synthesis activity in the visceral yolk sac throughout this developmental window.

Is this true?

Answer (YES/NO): YES